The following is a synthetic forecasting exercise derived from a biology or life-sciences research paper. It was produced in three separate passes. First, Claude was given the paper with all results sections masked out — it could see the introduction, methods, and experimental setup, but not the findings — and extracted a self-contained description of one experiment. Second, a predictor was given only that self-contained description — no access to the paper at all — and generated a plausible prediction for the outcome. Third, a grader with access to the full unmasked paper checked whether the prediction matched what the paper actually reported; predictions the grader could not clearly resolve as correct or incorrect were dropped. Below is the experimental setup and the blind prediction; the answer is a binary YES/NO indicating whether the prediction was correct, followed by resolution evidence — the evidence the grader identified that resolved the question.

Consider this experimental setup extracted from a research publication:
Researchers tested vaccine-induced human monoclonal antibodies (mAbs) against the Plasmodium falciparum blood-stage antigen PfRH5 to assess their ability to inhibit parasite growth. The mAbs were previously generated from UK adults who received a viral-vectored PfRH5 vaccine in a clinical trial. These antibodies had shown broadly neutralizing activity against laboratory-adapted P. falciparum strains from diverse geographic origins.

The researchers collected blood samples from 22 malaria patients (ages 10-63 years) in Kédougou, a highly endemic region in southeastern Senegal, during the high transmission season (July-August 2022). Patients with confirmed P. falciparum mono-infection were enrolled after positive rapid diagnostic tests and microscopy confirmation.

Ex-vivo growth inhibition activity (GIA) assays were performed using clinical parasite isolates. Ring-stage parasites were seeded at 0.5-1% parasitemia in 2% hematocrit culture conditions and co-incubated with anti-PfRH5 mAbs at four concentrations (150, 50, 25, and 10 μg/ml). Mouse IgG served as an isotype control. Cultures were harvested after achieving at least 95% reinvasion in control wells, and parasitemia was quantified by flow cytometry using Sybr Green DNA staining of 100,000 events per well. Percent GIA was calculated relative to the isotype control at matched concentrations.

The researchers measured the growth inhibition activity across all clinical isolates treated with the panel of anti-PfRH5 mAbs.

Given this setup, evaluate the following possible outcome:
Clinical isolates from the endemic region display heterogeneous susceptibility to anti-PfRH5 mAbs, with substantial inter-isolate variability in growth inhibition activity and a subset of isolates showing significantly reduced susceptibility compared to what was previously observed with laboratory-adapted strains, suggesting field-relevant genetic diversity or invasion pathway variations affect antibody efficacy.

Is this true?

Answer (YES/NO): NO